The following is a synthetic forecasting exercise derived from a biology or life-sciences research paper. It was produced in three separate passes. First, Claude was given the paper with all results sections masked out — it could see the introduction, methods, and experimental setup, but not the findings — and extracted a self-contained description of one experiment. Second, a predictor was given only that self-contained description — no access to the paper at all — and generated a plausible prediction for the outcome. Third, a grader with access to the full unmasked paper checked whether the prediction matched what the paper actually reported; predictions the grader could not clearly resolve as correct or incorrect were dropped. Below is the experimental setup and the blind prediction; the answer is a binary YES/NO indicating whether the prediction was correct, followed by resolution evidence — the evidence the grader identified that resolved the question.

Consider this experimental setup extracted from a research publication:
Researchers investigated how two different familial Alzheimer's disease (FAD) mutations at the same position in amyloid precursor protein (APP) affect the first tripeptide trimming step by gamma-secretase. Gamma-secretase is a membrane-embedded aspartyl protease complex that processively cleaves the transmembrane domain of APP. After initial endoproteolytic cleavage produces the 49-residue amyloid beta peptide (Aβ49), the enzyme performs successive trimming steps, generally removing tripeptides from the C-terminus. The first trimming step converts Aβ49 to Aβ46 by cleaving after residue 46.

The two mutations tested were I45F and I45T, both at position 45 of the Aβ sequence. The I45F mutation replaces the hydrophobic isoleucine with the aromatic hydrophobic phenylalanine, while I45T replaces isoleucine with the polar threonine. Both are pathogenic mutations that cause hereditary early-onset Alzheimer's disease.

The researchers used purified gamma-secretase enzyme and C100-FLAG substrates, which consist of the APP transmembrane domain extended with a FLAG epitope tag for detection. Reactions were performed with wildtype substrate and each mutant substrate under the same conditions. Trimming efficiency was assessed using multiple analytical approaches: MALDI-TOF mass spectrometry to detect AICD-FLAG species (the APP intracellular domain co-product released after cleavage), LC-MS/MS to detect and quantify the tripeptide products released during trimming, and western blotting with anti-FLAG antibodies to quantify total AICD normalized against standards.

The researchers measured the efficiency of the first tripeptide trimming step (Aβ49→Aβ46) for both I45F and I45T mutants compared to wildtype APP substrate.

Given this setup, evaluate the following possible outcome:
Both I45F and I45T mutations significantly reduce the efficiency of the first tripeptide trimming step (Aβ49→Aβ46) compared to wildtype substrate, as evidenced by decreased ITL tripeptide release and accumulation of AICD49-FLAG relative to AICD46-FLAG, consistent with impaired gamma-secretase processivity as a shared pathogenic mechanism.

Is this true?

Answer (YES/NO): NO